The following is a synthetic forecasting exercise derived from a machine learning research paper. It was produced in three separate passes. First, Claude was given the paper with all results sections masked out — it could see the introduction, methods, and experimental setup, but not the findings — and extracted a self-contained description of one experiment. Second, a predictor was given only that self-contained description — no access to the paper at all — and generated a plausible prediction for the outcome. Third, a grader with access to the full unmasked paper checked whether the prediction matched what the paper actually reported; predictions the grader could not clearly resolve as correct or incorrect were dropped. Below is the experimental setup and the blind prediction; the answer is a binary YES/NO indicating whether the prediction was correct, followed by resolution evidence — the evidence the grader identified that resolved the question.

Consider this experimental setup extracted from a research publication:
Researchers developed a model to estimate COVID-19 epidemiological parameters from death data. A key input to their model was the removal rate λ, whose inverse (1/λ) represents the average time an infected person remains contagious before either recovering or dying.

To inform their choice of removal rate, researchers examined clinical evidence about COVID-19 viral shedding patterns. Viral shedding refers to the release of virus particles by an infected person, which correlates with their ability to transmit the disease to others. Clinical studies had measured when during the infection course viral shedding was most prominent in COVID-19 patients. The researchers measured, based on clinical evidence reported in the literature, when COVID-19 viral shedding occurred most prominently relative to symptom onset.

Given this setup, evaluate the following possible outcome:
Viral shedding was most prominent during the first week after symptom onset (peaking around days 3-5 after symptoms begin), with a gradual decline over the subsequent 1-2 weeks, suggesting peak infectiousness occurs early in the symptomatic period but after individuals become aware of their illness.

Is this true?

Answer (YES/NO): YES